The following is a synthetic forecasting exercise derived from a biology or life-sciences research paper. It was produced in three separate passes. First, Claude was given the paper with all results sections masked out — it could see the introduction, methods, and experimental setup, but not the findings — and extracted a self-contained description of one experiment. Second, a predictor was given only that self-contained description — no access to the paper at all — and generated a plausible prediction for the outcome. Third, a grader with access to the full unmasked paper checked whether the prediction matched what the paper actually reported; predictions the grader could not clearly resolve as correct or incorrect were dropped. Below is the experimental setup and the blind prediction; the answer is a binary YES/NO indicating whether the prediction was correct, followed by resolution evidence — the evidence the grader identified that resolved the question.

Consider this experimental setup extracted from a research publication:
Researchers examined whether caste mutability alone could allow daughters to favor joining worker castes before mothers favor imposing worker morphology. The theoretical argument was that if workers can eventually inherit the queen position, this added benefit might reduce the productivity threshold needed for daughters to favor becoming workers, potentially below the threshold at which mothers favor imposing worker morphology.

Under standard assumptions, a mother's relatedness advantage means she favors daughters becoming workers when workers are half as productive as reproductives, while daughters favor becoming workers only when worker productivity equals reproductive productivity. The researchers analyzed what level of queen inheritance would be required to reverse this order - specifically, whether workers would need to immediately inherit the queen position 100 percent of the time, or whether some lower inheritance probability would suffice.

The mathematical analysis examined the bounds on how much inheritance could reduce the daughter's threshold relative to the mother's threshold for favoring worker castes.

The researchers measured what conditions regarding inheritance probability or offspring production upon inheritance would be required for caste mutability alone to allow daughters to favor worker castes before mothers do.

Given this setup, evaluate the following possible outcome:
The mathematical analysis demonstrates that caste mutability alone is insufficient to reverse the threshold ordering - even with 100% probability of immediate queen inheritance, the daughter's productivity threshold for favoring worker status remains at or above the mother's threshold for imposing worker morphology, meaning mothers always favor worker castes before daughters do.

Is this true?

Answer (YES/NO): NO